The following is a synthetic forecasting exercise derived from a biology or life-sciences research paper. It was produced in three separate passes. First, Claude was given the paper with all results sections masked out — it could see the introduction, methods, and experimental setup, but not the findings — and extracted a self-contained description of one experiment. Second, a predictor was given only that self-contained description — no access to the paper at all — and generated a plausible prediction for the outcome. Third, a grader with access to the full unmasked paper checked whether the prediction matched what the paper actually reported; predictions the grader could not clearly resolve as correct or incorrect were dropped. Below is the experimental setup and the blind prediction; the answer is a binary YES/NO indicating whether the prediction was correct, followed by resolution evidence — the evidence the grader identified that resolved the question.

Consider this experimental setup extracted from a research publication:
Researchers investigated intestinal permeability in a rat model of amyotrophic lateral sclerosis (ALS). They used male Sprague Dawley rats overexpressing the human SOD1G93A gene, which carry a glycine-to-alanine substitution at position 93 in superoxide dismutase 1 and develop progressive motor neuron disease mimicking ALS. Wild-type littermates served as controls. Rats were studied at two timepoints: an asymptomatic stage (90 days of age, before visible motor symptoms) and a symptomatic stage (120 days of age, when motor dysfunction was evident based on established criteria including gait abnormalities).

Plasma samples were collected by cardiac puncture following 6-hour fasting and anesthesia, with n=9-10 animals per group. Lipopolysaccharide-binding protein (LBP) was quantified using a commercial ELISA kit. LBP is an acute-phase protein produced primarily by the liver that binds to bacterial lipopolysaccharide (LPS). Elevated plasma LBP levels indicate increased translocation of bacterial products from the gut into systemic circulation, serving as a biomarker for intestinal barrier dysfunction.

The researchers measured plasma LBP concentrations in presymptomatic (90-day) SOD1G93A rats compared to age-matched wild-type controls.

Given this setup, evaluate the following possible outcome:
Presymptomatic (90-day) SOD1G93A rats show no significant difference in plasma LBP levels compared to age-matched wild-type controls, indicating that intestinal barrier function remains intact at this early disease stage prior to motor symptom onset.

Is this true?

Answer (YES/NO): NO